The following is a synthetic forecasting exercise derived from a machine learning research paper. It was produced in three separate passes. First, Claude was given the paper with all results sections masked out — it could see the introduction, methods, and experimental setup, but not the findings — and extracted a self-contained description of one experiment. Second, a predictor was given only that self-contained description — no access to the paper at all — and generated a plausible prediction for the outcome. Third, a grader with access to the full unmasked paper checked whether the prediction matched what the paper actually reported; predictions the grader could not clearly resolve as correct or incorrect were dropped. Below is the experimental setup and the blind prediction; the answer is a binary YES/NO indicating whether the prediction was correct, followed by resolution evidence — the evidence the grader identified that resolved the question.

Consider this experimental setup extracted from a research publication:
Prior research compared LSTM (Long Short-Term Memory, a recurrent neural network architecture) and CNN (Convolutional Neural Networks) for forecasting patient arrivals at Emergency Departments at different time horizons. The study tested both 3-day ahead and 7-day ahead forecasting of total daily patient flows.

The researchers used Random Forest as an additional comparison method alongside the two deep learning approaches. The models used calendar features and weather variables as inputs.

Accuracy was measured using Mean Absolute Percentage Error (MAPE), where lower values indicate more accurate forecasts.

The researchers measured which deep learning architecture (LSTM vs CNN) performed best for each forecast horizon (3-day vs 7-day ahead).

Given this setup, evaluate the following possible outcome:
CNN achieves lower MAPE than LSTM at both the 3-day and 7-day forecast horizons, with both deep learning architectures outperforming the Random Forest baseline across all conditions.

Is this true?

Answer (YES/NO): NO